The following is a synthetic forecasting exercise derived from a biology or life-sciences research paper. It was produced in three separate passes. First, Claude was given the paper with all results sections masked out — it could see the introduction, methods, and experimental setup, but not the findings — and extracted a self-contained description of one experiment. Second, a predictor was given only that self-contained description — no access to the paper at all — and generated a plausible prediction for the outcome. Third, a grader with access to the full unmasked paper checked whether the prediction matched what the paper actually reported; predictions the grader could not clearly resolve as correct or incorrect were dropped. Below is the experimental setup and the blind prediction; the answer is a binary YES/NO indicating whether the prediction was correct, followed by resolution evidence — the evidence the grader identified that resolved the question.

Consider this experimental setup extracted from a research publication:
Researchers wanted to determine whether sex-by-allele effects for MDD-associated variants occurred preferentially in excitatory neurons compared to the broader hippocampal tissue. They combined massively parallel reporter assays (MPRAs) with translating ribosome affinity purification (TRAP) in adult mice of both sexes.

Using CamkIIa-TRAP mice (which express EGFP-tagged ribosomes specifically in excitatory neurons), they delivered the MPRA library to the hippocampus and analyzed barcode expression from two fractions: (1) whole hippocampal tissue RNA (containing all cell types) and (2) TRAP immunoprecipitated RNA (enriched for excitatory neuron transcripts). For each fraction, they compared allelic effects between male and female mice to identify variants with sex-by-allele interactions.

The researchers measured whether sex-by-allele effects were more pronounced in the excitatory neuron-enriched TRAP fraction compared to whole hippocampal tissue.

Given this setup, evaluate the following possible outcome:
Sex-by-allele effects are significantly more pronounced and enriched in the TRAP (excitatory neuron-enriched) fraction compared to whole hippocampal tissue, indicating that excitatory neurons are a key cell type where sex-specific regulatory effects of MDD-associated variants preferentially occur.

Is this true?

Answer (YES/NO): NO